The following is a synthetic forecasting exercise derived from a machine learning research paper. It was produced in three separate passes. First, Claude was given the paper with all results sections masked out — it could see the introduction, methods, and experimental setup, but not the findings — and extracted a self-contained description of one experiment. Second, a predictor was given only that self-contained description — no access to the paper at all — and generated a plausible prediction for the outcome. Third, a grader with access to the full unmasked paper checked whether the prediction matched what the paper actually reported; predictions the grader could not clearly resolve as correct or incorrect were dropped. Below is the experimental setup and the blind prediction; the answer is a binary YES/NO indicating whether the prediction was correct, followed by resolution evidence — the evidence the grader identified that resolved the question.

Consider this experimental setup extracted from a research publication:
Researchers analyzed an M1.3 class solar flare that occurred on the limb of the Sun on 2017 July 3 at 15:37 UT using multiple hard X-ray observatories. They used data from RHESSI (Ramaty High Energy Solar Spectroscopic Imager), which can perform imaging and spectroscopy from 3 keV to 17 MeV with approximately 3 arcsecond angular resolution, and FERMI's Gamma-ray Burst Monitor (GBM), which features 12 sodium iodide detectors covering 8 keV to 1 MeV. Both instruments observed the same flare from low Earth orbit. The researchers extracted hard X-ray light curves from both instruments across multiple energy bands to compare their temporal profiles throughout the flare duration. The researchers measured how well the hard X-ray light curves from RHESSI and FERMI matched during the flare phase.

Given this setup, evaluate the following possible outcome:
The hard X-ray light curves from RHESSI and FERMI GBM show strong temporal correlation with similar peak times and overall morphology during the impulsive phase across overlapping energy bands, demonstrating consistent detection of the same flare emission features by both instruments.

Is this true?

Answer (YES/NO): YES